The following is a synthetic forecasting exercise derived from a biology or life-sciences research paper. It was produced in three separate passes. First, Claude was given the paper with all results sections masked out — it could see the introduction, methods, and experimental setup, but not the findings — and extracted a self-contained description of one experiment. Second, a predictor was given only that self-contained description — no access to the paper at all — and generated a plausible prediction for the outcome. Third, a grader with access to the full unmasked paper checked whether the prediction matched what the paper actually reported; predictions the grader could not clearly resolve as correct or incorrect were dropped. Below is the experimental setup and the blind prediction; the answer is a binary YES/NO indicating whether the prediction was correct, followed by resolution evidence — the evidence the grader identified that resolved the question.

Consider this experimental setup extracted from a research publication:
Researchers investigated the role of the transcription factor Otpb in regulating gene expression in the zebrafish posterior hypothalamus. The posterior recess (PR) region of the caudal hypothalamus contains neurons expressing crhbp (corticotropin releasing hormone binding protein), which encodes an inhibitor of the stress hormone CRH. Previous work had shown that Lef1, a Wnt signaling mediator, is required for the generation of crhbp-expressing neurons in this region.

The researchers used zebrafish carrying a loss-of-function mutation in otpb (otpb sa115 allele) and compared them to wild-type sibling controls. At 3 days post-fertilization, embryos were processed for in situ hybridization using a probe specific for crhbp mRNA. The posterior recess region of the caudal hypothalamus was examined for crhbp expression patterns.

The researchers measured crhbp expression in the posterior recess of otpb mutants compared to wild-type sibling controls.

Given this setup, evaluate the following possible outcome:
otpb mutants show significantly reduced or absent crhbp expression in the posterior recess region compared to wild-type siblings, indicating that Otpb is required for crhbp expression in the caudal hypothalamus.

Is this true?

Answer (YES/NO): YES